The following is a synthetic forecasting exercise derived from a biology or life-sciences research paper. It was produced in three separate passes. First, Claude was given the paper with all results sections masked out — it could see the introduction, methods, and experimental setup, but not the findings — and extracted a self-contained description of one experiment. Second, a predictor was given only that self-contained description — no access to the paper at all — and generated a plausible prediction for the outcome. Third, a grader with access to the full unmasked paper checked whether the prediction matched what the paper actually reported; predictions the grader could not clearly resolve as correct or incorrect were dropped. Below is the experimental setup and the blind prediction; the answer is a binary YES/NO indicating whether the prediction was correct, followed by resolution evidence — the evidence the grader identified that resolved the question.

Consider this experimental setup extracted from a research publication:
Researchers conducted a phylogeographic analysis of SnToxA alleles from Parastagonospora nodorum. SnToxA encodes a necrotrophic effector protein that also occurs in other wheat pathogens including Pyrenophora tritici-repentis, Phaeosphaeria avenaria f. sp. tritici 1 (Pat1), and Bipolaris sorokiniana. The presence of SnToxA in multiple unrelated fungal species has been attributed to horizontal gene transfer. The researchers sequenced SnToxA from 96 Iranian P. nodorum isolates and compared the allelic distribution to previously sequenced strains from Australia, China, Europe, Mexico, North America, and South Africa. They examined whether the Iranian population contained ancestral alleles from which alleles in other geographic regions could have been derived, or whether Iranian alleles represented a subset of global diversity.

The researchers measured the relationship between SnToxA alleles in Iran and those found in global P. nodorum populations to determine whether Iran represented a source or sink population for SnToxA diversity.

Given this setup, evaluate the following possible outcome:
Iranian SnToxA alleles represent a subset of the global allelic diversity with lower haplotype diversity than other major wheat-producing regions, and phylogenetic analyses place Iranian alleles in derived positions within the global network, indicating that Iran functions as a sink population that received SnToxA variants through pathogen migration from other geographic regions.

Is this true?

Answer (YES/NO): NO